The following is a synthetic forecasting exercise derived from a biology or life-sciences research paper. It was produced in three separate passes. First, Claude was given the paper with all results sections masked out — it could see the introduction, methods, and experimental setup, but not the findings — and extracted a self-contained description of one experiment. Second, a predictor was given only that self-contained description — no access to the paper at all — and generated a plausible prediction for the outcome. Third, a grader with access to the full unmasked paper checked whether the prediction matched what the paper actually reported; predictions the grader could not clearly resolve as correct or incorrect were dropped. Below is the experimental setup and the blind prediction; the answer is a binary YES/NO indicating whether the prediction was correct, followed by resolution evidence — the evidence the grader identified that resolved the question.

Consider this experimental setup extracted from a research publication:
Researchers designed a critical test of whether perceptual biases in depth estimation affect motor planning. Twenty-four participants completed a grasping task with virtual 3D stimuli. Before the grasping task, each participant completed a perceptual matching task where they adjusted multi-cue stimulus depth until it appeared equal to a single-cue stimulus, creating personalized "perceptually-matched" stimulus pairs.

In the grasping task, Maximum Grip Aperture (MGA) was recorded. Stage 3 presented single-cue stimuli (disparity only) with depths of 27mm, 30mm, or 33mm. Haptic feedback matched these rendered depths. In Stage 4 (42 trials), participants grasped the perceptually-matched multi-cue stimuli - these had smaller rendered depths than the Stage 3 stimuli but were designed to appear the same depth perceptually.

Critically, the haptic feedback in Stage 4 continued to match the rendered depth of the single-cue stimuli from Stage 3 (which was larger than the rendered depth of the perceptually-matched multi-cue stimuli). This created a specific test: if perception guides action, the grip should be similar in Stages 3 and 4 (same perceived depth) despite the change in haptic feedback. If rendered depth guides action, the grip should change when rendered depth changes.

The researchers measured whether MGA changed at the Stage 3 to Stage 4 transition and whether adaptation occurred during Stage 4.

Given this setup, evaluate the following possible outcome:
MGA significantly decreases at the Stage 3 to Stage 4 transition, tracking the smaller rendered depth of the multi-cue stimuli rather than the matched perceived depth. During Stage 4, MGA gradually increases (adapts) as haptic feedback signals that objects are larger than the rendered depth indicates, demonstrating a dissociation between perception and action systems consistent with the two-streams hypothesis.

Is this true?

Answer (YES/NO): NO